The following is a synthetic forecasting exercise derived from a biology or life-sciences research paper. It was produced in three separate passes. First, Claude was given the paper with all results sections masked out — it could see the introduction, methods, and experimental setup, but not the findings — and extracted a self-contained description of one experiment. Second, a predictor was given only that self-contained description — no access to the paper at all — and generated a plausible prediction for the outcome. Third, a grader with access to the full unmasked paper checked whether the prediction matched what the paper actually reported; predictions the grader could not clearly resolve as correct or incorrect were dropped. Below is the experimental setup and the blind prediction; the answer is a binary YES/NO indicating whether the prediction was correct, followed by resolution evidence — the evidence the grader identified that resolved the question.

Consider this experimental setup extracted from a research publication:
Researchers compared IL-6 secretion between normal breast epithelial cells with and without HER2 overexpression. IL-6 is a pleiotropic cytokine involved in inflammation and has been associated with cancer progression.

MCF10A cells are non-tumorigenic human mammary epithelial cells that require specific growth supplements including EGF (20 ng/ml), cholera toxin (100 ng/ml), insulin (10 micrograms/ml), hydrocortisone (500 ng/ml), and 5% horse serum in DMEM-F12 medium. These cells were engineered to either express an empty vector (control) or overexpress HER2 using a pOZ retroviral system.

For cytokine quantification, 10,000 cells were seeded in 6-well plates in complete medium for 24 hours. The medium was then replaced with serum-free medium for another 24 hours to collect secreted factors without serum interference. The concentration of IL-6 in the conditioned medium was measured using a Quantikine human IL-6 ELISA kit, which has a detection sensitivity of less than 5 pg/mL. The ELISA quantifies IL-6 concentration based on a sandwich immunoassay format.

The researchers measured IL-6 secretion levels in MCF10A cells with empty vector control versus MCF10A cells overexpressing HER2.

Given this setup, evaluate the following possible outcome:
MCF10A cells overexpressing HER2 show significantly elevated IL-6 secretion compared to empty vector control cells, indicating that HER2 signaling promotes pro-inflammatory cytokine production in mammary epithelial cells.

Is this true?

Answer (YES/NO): YES